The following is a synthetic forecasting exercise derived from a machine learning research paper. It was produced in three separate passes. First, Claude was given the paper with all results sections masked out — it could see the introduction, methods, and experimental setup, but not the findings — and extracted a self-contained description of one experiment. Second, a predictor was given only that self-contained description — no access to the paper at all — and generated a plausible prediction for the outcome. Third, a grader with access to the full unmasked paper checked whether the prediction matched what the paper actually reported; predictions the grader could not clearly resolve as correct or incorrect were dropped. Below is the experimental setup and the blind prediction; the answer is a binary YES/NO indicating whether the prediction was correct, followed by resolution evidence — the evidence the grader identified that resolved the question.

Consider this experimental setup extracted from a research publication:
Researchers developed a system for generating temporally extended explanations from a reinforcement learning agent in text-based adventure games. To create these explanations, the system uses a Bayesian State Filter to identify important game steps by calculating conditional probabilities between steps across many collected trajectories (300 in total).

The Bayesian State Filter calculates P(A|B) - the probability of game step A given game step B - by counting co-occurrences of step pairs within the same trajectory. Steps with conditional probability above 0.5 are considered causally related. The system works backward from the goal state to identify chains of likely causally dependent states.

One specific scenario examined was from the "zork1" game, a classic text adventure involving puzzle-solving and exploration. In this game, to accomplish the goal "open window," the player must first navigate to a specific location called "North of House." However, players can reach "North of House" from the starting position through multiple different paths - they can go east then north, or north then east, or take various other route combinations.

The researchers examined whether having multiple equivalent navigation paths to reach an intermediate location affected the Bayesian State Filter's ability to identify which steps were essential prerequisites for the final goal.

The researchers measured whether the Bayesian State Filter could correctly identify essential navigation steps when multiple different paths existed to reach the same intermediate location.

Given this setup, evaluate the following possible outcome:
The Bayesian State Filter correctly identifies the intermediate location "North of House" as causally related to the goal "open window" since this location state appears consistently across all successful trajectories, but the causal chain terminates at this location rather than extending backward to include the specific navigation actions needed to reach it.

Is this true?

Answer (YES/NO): NO